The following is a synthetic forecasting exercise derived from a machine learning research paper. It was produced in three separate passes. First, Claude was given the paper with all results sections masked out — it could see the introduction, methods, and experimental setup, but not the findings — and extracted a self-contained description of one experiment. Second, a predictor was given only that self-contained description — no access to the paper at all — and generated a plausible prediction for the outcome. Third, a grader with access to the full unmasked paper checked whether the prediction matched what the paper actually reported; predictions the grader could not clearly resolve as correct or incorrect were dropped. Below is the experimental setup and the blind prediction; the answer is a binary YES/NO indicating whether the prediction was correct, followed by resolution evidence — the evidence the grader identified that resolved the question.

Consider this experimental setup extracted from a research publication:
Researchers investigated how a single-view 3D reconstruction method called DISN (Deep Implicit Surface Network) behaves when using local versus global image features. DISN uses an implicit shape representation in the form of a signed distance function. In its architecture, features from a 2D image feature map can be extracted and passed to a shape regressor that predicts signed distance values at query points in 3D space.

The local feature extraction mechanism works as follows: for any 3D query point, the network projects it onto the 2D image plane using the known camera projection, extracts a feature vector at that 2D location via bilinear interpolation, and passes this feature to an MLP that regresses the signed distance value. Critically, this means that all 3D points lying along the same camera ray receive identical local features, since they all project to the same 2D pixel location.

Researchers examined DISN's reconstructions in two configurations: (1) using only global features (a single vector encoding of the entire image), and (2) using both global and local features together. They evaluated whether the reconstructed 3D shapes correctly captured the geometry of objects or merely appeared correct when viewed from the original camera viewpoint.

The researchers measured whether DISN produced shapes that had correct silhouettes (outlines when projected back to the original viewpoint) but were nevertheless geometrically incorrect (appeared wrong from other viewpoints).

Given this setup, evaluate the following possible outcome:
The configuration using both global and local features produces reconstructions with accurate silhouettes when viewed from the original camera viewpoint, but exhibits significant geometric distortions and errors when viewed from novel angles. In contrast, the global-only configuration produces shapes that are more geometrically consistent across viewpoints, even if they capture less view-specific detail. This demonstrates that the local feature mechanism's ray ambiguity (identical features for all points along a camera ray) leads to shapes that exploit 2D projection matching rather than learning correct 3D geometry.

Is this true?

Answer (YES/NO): YES